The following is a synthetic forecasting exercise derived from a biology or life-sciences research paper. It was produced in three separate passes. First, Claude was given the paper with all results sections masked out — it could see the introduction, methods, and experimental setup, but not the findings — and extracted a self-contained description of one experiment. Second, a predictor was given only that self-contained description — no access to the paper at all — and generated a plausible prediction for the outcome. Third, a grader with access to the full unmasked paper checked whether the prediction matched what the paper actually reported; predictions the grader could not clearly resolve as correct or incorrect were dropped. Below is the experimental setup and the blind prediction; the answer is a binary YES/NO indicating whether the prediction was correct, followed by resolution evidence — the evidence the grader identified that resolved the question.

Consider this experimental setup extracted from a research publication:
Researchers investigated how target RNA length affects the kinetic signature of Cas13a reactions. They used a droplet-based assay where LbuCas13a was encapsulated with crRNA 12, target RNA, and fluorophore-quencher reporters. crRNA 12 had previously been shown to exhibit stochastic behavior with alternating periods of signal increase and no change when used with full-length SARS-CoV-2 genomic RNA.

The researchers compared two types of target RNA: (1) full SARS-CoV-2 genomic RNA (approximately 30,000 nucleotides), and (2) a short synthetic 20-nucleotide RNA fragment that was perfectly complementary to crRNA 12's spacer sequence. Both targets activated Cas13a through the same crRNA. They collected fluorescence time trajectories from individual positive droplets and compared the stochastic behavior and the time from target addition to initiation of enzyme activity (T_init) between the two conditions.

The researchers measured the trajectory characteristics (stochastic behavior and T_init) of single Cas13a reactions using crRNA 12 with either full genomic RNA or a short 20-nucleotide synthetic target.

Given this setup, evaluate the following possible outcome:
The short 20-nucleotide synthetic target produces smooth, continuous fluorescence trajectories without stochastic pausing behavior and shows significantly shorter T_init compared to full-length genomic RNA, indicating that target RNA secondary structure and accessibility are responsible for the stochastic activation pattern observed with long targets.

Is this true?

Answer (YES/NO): YES